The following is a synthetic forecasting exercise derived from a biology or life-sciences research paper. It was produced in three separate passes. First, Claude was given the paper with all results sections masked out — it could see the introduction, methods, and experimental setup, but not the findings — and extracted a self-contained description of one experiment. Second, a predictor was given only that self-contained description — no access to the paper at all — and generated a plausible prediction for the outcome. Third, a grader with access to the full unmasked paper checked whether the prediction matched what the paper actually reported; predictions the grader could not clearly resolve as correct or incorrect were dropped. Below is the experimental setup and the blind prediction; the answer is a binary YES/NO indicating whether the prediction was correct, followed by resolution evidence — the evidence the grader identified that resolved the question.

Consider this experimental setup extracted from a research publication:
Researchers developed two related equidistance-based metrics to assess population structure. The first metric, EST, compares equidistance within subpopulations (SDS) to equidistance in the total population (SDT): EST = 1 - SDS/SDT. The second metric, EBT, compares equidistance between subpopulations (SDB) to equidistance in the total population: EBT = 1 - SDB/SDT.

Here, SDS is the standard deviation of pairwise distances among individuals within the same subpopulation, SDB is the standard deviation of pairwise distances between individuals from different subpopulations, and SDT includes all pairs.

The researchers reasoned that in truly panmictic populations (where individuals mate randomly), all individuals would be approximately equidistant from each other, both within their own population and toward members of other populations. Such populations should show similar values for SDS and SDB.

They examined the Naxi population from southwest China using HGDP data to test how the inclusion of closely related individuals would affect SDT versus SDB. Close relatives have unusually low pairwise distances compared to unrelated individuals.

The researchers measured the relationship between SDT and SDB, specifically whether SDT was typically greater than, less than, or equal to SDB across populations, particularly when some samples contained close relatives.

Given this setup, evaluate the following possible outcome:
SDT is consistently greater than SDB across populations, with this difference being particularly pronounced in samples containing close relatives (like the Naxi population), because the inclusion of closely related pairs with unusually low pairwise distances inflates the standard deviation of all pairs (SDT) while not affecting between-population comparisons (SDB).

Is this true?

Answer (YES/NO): YES